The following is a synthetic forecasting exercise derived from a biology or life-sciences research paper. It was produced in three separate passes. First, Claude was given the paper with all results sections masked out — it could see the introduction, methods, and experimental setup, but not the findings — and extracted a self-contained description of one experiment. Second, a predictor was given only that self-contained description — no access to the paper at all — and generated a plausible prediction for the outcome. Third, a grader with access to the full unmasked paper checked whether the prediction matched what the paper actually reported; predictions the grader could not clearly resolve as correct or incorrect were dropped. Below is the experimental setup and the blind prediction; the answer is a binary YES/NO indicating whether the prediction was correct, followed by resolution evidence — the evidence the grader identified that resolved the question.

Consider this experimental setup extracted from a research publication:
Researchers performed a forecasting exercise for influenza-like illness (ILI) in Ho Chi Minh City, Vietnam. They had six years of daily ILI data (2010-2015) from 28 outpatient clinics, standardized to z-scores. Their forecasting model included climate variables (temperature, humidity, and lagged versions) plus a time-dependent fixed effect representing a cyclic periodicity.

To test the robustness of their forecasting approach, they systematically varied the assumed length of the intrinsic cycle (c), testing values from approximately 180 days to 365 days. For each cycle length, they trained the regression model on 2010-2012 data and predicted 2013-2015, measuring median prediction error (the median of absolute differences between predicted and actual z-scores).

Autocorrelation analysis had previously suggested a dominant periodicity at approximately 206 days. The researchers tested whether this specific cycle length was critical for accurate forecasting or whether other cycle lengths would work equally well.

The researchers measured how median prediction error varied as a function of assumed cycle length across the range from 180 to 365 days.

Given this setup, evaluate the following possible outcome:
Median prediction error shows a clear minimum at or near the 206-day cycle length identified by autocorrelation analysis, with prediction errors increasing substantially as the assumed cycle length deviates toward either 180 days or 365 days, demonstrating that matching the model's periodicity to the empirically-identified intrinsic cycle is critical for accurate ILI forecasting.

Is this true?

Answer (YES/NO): YES